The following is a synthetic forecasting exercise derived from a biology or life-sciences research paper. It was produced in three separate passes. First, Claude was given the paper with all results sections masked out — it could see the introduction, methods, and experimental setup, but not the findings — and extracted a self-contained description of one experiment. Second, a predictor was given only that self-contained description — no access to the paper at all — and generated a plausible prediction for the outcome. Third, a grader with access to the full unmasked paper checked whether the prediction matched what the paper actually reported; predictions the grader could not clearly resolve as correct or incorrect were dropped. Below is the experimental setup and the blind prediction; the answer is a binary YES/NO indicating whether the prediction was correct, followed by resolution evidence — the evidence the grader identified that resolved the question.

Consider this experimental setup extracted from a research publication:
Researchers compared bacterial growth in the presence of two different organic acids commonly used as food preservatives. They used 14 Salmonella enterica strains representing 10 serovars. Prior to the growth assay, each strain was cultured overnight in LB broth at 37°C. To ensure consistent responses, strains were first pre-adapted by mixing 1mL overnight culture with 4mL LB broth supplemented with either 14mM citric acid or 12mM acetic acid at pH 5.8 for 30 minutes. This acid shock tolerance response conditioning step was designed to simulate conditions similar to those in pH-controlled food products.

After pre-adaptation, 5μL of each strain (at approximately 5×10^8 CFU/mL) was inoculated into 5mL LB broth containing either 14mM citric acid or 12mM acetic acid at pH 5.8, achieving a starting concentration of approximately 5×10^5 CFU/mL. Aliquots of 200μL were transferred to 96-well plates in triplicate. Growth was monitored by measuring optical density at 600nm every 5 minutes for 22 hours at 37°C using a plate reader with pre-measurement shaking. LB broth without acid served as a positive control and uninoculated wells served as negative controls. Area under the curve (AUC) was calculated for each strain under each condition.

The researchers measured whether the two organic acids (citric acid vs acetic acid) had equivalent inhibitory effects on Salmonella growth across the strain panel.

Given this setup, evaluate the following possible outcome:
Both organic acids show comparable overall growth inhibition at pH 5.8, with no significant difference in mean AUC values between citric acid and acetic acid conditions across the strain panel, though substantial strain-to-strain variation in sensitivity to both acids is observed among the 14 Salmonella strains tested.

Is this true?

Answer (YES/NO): NO